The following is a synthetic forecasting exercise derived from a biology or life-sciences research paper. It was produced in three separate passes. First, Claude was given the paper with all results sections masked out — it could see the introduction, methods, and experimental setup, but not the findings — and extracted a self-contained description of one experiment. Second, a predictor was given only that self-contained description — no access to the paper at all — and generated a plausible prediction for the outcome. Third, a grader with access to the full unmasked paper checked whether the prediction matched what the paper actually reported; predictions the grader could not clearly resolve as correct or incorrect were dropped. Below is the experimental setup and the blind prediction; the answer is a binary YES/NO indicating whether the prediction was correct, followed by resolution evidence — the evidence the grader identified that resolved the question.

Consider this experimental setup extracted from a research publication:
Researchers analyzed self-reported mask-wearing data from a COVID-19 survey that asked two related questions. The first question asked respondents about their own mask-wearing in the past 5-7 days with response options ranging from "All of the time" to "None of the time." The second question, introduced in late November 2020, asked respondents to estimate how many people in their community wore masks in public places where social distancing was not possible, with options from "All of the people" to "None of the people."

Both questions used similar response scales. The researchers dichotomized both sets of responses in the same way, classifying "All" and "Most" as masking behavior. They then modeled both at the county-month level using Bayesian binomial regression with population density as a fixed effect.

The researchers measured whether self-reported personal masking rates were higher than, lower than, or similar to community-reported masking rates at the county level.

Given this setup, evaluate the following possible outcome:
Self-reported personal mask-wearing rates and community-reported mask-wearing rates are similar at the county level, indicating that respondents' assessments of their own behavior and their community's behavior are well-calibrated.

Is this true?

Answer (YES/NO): NO